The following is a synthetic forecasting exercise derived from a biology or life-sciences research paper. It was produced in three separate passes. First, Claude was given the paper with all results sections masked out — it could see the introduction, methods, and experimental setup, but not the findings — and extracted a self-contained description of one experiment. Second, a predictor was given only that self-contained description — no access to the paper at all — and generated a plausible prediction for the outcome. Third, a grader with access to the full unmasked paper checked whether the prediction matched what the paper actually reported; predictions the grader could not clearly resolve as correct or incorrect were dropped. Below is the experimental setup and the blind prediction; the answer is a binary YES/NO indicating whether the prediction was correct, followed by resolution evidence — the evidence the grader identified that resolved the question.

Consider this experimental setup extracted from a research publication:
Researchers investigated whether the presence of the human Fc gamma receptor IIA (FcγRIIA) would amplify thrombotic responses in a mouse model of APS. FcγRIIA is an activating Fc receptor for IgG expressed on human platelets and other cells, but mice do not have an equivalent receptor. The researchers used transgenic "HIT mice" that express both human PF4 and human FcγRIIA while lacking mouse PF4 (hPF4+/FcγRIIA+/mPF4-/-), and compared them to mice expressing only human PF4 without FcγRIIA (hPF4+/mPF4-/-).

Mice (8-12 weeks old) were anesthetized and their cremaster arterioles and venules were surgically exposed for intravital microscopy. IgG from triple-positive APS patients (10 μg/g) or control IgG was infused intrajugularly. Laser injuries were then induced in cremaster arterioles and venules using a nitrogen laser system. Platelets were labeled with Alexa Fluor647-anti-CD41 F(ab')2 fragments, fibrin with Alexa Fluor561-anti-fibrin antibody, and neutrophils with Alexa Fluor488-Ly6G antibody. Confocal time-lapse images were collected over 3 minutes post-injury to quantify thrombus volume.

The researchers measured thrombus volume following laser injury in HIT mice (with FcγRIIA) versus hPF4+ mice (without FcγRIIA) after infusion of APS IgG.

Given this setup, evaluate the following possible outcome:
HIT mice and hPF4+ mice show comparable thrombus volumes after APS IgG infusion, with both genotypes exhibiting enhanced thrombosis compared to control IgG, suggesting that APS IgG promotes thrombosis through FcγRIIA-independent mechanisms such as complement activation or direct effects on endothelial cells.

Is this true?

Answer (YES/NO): YES